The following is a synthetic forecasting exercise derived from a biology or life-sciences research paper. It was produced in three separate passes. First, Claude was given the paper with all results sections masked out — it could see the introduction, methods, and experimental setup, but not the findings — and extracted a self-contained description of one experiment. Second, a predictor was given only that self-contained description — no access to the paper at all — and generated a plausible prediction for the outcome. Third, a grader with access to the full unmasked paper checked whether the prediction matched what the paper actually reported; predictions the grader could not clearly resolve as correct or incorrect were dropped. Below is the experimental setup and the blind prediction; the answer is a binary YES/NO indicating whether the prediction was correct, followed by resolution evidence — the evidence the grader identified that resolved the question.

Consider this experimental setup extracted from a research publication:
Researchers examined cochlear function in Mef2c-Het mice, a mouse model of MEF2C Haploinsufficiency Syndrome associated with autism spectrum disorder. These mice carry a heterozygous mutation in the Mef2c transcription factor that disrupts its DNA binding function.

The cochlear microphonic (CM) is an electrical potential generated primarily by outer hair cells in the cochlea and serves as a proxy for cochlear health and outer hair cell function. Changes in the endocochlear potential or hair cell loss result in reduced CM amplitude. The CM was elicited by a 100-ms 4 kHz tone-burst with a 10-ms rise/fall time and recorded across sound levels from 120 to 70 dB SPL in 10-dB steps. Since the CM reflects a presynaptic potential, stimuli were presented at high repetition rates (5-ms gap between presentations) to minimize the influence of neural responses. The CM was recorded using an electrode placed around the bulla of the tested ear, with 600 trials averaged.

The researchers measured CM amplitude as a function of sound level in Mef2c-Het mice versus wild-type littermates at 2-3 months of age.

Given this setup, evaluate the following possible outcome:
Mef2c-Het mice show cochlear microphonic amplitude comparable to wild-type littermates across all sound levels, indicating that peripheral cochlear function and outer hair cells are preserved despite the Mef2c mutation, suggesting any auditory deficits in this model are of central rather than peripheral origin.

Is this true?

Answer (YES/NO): NO